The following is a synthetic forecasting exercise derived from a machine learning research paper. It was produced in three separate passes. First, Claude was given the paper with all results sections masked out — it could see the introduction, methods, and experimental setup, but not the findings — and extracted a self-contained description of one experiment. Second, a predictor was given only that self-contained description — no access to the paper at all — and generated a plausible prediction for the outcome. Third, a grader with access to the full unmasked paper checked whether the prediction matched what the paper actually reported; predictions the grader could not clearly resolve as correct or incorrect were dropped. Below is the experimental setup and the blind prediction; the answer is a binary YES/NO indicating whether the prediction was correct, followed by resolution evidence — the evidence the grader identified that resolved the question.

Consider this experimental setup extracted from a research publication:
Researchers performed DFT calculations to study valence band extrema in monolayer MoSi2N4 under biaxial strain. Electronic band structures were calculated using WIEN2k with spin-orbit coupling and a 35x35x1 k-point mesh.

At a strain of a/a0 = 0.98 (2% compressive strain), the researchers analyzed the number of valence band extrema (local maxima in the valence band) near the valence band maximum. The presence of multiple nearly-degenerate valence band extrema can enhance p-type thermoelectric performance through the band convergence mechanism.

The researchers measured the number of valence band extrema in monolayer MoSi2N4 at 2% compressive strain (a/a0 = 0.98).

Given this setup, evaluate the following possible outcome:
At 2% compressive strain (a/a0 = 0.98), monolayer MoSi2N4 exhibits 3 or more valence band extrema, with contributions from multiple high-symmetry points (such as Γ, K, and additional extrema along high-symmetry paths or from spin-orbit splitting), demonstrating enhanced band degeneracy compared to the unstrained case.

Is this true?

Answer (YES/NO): NO